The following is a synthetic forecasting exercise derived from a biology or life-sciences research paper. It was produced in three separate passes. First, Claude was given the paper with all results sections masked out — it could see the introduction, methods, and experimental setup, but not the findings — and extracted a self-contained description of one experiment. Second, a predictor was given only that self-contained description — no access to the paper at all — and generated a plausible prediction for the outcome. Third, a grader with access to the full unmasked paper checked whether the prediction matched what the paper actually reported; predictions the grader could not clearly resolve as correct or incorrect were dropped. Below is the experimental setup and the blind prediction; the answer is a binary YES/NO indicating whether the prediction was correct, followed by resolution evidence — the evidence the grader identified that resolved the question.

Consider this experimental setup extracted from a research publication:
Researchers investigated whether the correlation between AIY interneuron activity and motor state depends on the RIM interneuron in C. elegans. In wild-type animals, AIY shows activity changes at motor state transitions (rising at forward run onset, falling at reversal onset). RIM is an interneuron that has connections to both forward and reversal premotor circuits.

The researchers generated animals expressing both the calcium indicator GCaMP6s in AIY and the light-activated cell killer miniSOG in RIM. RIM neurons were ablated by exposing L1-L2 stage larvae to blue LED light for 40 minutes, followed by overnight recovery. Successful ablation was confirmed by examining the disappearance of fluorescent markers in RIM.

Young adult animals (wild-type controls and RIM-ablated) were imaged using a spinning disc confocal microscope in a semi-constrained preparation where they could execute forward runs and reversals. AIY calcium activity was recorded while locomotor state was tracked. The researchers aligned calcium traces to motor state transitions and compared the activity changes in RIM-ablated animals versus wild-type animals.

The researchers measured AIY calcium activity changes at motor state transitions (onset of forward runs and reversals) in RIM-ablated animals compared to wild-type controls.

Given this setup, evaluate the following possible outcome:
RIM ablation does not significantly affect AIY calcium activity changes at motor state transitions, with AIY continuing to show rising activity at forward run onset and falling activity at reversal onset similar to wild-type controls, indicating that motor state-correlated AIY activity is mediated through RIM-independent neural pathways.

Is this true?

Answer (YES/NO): NO